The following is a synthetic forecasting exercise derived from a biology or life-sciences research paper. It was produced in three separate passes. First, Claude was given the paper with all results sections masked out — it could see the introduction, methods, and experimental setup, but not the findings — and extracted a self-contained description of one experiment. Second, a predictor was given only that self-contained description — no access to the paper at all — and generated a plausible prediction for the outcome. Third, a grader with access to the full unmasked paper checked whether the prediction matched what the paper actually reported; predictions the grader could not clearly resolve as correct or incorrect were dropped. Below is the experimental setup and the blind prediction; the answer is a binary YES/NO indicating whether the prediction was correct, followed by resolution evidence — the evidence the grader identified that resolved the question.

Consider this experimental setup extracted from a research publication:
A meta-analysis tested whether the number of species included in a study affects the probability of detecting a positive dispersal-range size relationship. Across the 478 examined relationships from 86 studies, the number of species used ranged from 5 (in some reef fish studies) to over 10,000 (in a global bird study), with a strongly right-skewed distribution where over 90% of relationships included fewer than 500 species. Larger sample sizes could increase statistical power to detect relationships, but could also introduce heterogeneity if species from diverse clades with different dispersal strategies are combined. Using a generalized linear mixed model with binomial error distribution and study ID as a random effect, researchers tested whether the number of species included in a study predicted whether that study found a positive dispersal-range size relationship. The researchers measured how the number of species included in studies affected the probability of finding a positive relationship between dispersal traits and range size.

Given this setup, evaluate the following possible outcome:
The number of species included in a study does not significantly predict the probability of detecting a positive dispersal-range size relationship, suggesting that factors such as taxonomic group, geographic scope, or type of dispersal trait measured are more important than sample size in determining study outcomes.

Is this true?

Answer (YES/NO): NO